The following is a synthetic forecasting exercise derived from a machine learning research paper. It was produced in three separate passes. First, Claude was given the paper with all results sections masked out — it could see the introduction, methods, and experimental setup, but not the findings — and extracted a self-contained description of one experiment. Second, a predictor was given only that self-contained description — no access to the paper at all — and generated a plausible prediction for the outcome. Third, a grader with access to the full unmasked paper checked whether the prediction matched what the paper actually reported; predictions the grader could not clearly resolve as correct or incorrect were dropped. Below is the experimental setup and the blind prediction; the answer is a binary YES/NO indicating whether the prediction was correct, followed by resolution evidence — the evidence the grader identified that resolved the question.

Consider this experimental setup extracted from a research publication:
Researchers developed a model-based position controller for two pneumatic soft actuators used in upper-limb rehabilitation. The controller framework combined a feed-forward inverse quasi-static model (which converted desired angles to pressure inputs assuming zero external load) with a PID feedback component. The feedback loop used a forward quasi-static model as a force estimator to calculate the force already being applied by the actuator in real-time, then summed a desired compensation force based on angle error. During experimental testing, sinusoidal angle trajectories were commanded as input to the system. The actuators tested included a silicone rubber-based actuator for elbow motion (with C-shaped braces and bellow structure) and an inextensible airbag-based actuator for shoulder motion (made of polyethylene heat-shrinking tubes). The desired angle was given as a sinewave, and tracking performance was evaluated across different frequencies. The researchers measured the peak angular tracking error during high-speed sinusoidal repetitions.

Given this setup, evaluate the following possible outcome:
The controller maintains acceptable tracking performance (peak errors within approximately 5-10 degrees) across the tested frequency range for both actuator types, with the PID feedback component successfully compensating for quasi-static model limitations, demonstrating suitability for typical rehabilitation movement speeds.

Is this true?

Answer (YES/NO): NO